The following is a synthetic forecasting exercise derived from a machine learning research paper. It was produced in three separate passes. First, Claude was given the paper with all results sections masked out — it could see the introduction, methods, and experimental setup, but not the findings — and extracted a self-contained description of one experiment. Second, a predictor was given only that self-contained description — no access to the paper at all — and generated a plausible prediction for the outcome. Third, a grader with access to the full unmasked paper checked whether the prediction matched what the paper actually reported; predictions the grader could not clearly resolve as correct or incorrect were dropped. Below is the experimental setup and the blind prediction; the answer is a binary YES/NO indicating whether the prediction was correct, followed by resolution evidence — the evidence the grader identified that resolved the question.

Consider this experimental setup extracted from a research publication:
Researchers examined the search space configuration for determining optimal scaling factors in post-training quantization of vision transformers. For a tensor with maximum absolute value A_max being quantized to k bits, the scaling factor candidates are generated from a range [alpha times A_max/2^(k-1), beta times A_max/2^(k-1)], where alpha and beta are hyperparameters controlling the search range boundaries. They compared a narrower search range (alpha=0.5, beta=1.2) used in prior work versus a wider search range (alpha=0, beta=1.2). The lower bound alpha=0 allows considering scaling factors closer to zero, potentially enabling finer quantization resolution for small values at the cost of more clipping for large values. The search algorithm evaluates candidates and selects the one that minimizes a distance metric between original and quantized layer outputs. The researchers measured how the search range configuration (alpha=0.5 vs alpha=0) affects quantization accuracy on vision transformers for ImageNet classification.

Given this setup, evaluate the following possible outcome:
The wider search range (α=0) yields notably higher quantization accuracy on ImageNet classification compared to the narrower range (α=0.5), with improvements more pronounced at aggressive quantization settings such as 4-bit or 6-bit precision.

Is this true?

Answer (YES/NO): NO